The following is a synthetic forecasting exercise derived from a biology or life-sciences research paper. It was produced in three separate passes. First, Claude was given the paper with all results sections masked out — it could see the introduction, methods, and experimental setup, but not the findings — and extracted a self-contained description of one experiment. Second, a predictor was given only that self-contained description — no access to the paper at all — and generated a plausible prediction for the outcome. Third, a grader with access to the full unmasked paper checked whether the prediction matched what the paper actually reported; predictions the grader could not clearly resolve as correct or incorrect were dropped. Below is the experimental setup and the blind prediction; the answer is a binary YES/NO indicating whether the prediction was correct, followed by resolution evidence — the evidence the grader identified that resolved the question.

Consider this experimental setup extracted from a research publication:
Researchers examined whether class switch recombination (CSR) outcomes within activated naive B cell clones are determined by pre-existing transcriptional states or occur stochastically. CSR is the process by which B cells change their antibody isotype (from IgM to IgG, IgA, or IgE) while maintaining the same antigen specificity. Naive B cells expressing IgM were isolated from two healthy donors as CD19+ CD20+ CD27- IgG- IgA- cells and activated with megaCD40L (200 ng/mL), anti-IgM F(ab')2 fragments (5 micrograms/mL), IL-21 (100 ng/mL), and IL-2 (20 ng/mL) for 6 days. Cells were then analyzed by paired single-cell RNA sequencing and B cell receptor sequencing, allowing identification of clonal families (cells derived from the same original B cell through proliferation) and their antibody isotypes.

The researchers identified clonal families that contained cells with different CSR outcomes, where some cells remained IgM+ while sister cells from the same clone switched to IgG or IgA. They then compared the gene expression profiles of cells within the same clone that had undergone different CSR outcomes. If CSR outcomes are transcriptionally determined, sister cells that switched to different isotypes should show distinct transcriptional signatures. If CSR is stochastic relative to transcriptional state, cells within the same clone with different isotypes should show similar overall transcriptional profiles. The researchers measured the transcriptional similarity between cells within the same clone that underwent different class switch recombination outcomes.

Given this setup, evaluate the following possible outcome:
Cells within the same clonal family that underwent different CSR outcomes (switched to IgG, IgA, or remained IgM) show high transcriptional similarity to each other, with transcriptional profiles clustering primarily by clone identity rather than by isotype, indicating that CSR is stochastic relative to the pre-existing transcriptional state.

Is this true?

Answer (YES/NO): NO